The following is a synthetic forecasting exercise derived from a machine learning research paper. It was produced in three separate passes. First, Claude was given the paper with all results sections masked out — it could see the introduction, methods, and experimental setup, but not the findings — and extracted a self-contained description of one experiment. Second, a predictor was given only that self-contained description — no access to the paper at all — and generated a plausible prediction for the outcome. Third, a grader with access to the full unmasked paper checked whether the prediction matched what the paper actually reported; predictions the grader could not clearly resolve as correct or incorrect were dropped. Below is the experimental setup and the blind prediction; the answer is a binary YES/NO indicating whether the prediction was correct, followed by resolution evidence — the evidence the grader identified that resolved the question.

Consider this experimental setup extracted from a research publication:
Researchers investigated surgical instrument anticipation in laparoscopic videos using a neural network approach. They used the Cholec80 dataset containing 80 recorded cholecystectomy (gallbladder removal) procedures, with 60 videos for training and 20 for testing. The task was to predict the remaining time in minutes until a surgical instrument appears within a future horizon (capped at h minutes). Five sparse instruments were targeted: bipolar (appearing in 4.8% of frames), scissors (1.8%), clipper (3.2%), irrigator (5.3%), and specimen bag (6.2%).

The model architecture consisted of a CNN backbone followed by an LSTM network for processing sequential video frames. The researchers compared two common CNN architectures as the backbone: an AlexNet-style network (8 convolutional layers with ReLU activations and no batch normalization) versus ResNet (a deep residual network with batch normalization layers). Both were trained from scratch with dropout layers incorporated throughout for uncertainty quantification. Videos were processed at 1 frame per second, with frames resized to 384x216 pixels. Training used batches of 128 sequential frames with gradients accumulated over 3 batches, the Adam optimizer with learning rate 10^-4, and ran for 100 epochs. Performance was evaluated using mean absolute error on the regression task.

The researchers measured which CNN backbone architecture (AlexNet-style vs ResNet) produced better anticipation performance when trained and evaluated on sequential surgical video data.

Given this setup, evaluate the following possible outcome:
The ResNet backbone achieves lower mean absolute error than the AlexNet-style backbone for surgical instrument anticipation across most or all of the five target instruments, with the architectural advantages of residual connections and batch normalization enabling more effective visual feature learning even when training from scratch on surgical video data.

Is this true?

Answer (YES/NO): NO